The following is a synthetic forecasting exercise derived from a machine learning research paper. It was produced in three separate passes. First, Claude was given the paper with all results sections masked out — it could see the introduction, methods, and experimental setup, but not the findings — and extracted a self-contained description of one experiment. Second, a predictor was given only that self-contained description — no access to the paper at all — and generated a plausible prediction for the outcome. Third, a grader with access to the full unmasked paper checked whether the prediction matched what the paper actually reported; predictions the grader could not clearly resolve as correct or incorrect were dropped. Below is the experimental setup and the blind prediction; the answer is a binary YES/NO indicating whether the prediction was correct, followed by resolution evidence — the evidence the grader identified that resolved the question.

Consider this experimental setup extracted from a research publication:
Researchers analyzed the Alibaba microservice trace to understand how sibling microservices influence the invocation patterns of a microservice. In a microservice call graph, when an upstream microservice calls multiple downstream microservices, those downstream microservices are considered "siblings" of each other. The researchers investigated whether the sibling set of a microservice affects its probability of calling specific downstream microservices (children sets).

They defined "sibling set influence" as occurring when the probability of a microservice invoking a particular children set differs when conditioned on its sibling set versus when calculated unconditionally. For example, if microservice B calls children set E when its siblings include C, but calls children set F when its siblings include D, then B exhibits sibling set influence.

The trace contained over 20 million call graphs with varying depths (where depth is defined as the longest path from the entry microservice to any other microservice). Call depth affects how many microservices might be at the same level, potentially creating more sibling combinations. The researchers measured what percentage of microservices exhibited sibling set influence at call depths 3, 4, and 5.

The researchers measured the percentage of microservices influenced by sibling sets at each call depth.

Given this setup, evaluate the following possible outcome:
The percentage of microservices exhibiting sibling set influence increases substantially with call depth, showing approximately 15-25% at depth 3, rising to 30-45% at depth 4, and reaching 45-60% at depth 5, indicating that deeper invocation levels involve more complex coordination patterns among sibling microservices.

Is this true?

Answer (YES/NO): NO